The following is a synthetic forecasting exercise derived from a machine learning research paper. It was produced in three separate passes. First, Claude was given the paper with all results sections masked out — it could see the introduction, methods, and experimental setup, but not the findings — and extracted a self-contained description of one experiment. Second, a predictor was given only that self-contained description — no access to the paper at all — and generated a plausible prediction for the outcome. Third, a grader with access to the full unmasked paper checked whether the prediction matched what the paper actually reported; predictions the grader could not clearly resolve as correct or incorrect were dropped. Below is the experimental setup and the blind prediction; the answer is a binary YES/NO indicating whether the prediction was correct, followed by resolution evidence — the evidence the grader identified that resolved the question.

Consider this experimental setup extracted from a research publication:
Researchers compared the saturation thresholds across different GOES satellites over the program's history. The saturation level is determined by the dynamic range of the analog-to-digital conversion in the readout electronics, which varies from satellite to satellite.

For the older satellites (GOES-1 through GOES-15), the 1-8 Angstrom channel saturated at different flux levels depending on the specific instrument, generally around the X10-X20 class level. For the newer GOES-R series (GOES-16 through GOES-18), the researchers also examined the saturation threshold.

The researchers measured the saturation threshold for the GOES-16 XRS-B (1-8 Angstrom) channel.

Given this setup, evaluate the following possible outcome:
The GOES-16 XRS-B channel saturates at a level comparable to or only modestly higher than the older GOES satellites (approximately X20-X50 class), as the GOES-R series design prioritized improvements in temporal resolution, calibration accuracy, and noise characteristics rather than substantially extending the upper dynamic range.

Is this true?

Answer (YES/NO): NO